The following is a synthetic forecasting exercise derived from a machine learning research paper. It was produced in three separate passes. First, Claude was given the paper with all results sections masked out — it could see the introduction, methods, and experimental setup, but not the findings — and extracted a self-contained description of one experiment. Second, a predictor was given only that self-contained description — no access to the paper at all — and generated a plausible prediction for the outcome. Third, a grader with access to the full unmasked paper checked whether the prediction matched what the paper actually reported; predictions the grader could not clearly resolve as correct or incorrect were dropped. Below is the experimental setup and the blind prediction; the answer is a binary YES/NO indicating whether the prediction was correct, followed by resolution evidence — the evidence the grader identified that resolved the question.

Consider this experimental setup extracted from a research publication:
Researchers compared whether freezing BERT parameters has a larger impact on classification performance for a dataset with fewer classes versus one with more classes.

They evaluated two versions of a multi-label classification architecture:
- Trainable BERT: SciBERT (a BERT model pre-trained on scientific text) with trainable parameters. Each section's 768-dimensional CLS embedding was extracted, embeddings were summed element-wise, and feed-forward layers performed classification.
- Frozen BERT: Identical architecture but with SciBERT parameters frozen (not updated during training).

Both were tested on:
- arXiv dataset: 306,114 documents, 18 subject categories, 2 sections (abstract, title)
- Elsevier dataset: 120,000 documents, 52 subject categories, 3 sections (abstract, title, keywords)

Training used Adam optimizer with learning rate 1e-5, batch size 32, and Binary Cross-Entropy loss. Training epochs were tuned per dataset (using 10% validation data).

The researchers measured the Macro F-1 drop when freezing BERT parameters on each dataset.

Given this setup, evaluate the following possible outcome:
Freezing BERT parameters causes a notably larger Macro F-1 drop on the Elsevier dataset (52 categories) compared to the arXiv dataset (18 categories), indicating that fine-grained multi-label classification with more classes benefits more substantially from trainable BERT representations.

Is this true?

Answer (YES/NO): NO